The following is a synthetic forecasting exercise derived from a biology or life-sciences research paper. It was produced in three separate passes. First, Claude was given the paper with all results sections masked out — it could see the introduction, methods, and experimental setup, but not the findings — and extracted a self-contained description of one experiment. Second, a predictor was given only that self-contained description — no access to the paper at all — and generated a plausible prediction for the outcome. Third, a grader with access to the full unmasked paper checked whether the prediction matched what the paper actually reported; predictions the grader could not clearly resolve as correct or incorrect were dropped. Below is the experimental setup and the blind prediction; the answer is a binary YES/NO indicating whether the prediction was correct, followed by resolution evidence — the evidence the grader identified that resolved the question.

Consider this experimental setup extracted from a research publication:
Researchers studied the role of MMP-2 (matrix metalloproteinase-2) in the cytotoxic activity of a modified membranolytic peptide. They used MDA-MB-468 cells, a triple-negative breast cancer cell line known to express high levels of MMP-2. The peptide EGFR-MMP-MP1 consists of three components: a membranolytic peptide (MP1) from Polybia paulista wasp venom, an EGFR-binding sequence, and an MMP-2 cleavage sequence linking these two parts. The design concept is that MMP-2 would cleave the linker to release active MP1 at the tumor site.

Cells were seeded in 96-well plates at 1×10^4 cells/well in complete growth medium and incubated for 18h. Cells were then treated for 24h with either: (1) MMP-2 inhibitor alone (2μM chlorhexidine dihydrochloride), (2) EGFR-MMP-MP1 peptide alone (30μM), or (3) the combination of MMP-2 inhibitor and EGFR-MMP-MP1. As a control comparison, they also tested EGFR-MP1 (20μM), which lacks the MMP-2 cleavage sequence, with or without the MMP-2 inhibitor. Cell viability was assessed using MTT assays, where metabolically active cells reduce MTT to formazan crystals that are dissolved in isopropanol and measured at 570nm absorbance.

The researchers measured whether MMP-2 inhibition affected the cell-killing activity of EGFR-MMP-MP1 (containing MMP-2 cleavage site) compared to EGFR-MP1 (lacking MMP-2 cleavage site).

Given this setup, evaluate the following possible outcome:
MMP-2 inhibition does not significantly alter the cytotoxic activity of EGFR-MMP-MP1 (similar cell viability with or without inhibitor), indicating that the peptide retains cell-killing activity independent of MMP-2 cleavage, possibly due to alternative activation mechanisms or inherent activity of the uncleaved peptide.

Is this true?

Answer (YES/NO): NO